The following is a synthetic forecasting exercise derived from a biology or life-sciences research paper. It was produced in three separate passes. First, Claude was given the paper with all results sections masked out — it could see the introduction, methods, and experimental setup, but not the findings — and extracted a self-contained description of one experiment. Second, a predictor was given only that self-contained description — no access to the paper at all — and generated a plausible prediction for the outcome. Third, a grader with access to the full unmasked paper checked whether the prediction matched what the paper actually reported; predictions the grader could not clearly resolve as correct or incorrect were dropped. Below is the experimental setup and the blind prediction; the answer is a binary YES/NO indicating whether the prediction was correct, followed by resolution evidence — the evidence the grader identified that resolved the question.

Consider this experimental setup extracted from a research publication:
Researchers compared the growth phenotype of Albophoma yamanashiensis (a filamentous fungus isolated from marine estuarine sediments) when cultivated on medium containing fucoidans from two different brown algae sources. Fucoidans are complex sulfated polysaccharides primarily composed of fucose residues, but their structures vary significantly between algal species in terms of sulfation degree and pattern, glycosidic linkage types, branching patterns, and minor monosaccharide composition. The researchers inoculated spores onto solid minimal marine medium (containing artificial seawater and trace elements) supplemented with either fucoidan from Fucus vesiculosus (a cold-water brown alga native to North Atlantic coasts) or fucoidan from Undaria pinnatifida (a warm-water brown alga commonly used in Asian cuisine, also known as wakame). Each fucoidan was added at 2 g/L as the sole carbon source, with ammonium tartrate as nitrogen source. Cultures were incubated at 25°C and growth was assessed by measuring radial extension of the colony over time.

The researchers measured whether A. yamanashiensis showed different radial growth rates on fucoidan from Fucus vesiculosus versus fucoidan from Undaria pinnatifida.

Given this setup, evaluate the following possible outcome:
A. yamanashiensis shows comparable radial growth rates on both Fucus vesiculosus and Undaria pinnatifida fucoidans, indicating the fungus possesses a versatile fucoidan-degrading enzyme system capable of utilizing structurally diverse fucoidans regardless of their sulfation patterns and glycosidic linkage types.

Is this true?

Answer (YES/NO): NO